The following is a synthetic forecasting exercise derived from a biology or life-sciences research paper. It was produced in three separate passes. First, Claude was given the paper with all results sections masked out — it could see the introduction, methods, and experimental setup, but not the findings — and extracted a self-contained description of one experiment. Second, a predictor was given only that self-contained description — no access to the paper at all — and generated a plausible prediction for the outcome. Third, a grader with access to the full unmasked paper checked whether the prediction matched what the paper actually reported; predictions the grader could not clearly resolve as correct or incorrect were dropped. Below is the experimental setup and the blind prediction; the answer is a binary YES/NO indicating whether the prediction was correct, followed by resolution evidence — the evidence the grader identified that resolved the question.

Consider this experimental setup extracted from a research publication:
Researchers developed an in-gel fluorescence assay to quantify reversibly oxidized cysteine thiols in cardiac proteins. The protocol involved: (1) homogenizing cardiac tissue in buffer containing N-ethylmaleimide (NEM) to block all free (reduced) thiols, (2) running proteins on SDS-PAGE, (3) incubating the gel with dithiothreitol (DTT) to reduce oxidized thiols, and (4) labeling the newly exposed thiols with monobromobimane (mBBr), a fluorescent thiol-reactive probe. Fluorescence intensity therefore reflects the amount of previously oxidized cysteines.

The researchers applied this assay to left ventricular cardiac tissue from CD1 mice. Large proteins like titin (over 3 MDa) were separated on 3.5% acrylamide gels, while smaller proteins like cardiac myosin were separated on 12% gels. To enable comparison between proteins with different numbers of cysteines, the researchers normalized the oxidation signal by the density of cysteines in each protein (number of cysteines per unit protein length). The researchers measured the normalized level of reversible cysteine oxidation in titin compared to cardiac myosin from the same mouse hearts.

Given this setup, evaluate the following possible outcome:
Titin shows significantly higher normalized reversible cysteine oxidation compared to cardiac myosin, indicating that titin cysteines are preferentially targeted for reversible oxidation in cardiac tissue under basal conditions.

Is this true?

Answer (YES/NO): YES